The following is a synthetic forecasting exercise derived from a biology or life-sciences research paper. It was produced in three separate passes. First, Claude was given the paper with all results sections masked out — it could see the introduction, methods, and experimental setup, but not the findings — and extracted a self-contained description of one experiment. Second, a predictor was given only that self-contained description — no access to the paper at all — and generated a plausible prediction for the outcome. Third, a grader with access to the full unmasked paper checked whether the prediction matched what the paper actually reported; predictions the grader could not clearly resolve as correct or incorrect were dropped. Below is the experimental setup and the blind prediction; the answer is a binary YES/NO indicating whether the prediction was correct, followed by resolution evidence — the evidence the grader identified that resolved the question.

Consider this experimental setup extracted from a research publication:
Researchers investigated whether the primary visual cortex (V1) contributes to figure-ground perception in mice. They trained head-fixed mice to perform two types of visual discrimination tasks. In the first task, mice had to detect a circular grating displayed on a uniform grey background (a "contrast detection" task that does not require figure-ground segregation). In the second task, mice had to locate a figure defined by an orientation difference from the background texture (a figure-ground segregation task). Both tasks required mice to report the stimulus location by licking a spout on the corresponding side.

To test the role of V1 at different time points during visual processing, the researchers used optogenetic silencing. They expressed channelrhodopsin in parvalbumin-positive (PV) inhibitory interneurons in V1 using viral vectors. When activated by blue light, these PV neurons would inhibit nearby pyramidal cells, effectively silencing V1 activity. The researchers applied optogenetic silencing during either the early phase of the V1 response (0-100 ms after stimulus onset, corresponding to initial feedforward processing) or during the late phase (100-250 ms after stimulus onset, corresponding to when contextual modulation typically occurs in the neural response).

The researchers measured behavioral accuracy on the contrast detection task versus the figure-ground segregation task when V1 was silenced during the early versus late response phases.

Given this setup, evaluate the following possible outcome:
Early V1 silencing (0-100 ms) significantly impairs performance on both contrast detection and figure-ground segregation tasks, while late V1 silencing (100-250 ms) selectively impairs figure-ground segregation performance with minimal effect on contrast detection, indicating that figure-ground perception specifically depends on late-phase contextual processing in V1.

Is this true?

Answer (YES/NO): YES